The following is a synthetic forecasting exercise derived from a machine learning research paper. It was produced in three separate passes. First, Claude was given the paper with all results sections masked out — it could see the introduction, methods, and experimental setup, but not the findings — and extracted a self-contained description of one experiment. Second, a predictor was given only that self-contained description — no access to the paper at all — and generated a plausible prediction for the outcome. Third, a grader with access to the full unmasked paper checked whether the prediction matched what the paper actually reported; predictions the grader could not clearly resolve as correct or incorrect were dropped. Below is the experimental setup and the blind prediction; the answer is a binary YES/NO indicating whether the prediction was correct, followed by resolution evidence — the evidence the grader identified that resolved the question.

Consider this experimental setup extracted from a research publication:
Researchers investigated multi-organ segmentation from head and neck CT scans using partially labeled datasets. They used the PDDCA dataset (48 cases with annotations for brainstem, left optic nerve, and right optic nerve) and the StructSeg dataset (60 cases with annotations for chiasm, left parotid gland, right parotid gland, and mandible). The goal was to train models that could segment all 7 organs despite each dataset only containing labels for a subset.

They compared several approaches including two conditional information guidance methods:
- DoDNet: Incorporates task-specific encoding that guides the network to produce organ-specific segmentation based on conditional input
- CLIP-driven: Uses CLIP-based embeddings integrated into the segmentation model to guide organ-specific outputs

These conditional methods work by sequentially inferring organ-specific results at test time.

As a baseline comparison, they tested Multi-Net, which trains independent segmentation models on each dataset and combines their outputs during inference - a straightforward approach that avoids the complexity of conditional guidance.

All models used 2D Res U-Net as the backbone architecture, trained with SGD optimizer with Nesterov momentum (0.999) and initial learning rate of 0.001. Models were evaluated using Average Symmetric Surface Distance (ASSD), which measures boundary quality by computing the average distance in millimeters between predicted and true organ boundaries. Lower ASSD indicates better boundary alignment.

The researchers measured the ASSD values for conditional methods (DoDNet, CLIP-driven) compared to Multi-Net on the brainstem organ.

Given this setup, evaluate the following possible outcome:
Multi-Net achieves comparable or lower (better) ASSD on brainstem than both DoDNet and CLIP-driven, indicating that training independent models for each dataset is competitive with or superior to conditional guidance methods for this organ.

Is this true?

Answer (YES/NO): YES